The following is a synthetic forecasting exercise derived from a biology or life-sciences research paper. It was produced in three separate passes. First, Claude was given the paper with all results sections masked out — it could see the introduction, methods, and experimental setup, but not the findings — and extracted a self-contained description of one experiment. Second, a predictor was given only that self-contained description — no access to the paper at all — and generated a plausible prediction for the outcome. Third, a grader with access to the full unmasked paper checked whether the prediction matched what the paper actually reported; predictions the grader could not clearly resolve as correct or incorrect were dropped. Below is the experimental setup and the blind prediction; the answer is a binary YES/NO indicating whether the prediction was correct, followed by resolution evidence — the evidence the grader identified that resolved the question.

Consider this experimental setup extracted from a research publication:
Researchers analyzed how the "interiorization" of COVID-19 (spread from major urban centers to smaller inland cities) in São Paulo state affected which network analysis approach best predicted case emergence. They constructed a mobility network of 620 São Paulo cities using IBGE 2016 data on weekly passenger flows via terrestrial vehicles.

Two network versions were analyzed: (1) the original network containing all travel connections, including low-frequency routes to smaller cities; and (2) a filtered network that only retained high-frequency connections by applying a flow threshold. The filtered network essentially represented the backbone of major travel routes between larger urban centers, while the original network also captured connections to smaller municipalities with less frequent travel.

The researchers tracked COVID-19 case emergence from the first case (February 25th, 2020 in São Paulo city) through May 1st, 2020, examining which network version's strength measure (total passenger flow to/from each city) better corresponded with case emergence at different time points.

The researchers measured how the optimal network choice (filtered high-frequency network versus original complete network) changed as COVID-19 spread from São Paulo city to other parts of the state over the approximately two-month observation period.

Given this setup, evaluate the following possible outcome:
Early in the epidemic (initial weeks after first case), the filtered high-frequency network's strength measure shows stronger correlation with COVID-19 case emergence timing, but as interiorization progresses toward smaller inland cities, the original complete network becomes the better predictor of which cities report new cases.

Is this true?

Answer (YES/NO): YES